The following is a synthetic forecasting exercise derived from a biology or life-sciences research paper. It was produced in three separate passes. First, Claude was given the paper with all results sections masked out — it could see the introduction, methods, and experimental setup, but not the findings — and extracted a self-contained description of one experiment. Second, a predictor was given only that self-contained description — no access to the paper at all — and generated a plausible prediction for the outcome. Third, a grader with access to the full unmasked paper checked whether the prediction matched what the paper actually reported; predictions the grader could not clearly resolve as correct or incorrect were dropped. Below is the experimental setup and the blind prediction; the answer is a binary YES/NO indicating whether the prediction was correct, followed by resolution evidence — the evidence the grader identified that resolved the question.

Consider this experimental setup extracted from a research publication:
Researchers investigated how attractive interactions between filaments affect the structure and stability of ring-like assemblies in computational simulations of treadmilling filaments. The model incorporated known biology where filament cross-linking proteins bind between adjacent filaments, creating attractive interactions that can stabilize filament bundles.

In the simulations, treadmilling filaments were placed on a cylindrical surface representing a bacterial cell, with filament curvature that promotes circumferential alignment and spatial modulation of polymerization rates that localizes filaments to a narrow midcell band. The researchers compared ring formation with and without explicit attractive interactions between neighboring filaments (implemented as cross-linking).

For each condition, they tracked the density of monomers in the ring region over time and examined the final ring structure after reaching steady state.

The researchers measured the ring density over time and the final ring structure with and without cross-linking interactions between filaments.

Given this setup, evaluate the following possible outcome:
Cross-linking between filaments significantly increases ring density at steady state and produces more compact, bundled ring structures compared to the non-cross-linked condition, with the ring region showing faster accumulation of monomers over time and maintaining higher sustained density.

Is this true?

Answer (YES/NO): YES